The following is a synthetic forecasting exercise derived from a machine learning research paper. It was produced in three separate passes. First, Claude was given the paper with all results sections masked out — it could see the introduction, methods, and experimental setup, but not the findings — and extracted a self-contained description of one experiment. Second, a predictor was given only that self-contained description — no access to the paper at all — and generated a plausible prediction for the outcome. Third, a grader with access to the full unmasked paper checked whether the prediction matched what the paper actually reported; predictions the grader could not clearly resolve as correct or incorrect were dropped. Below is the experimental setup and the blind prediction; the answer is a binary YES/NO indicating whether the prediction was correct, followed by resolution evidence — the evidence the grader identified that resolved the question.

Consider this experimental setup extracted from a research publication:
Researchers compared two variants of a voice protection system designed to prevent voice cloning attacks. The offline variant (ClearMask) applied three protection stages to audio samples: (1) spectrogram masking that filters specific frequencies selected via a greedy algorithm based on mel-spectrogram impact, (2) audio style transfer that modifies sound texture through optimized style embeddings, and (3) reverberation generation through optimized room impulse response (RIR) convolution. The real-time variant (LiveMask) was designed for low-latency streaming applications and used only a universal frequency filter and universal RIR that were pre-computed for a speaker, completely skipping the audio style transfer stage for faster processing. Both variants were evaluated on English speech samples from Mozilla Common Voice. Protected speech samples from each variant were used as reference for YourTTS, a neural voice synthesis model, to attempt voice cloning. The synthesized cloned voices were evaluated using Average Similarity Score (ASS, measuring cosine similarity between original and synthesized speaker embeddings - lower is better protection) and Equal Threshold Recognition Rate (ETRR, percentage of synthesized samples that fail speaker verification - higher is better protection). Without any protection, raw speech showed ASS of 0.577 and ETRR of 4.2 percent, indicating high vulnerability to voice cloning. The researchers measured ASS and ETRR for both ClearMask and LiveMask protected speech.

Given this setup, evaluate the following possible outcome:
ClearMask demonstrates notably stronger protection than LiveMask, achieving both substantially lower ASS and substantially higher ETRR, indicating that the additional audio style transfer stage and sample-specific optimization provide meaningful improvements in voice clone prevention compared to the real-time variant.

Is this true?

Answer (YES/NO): NO